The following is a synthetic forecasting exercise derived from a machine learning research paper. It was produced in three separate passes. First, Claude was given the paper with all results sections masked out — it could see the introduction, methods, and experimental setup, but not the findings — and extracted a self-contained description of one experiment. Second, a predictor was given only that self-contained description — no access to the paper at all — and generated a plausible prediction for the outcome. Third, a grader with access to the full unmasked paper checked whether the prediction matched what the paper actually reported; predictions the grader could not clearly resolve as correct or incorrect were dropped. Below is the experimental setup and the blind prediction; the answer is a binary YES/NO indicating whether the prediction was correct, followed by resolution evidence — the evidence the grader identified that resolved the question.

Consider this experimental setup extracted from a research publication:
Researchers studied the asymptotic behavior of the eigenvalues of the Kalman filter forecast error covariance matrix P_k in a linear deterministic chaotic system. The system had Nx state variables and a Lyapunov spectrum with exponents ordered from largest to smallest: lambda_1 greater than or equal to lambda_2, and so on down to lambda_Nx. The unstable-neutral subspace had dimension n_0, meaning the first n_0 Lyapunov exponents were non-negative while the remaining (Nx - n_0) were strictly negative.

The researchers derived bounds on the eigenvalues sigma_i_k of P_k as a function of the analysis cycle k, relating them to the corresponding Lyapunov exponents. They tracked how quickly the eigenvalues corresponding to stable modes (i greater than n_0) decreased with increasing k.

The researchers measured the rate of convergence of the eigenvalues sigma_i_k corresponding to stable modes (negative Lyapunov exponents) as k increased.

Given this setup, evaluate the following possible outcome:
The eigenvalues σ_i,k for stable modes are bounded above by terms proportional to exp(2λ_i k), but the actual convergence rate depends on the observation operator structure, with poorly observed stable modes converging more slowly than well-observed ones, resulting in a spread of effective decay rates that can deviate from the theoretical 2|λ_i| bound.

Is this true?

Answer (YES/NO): NO